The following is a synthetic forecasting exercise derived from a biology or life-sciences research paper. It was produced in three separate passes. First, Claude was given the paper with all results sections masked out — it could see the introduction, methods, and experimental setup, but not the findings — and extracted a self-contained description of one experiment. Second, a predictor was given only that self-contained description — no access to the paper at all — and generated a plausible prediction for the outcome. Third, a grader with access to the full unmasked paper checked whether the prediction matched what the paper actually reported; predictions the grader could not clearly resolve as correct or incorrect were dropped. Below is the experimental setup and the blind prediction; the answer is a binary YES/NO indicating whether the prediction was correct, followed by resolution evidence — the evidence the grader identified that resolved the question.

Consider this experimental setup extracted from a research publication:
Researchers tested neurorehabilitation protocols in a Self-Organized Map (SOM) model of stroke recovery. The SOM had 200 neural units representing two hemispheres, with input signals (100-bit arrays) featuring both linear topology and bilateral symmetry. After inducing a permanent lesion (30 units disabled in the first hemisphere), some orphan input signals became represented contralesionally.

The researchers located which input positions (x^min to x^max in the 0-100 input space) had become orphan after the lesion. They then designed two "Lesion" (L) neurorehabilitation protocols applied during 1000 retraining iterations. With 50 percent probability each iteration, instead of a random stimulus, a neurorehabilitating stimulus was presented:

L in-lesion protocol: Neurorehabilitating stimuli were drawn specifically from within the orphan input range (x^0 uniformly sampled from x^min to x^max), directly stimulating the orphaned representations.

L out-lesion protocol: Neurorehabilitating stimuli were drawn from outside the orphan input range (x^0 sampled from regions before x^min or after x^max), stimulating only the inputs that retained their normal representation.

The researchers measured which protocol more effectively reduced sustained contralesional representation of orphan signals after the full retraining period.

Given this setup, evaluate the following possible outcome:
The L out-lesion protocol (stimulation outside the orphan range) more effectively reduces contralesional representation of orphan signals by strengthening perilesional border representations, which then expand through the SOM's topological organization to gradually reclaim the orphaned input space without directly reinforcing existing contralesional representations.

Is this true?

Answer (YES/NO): NO